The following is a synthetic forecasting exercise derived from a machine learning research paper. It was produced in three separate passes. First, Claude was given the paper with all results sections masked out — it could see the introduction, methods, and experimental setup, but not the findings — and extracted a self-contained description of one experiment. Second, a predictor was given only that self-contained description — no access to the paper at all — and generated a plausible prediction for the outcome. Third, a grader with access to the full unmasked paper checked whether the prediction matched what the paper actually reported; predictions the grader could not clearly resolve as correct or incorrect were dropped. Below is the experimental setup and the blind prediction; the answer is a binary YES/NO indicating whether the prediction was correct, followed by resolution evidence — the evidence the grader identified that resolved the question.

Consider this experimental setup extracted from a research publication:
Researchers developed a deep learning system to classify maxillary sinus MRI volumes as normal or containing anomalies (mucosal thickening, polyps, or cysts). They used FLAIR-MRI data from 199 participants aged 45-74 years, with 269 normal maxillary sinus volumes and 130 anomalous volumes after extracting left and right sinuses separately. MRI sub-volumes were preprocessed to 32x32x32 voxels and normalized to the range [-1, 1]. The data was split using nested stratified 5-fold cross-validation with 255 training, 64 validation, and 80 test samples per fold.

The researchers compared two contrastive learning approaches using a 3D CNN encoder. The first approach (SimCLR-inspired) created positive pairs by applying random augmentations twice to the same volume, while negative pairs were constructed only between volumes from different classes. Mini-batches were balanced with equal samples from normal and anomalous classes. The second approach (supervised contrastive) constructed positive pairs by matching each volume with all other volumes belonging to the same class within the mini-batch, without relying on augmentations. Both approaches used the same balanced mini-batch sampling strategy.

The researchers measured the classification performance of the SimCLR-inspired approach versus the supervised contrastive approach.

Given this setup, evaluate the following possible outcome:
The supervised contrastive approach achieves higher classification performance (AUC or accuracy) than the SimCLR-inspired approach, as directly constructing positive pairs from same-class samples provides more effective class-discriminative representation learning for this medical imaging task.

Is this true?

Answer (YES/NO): YES